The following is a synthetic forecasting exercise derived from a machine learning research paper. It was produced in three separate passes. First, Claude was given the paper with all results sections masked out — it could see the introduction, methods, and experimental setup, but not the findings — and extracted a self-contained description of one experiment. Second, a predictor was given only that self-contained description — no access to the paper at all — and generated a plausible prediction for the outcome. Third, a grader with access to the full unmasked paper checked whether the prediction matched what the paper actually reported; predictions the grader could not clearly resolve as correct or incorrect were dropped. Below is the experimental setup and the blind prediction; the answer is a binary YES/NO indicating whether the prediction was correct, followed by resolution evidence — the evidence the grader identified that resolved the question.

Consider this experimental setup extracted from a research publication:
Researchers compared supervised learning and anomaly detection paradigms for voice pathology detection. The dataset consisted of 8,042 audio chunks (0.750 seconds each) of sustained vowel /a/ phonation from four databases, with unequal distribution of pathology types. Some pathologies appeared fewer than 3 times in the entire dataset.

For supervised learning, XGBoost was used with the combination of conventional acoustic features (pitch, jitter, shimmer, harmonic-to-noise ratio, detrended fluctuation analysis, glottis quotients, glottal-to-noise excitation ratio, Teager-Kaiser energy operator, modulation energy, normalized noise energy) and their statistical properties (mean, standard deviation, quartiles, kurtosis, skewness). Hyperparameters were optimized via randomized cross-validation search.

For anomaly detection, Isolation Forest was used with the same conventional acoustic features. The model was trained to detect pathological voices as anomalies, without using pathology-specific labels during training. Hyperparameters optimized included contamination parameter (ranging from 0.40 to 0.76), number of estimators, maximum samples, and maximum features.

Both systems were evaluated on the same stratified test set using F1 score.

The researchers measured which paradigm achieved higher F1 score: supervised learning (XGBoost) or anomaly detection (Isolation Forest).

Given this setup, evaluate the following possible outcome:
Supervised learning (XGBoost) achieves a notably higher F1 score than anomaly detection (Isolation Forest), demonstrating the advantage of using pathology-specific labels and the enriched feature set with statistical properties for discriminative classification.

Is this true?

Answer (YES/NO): YES